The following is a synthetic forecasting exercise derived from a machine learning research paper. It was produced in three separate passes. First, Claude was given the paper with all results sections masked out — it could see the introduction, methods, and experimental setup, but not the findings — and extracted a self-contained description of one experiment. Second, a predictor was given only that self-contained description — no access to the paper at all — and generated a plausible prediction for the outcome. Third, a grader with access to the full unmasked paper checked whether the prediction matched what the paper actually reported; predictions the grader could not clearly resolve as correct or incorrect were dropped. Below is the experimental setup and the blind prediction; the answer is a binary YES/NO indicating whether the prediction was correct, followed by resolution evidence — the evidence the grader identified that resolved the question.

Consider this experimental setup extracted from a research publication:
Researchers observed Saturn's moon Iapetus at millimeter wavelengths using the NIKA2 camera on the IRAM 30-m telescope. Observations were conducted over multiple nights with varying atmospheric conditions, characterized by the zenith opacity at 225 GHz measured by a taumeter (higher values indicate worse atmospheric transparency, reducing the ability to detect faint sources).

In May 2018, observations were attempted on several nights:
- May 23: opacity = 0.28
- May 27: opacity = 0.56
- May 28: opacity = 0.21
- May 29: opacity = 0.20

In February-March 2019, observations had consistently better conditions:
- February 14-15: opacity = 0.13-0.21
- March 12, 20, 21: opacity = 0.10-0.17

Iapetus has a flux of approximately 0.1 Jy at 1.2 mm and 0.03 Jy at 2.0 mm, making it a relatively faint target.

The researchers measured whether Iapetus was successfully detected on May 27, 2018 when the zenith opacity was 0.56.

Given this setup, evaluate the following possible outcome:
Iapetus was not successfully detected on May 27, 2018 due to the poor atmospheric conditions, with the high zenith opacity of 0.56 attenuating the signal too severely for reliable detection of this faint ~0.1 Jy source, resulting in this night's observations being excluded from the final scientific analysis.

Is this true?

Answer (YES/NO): YES